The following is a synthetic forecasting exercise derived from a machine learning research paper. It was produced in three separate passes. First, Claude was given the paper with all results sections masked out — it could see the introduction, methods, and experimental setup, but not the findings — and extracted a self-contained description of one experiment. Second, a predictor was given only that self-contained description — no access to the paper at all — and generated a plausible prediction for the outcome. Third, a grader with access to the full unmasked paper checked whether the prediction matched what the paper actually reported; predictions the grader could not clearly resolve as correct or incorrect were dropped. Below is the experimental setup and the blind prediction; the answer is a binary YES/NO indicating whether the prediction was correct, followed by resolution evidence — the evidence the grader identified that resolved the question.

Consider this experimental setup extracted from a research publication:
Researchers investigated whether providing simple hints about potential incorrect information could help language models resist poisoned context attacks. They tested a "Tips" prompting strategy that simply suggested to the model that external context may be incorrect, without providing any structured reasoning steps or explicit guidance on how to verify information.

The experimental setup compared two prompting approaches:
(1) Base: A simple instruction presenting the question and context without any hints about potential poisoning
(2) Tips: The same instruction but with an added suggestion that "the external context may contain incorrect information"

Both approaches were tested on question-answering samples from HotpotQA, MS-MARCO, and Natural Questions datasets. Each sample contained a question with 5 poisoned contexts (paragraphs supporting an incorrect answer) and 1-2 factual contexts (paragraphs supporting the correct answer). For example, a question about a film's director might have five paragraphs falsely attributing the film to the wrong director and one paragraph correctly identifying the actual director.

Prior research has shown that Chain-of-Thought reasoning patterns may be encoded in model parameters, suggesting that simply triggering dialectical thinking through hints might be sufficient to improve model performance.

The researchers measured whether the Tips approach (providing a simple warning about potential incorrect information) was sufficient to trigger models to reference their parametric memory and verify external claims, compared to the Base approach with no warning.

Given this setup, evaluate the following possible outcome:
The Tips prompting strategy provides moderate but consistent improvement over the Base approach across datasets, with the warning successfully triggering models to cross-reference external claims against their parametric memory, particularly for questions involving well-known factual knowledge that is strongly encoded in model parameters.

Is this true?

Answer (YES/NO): NO